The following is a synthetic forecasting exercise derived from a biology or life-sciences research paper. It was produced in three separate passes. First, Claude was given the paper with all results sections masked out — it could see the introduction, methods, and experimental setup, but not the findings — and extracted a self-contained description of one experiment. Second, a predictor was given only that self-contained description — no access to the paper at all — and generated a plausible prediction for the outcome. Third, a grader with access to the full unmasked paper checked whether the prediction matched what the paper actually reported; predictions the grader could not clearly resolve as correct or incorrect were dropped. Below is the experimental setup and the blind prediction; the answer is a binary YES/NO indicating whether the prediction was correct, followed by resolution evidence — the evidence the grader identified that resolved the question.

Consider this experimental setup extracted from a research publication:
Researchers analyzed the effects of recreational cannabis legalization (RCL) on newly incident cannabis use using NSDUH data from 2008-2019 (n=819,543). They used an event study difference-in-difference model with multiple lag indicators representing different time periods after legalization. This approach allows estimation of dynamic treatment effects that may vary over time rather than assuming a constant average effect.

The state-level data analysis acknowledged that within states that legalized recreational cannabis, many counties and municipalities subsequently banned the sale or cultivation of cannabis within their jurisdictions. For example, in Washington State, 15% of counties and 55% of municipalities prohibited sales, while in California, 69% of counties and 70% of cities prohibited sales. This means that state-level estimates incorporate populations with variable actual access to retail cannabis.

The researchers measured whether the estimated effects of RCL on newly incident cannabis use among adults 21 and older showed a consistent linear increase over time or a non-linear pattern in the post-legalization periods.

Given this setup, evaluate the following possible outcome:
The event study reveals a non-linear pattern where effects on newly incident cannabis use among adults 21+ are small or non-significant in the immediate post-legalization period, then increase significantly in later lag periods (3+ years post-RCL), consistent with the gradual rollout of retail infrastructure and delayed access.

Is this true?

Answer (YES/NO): YES